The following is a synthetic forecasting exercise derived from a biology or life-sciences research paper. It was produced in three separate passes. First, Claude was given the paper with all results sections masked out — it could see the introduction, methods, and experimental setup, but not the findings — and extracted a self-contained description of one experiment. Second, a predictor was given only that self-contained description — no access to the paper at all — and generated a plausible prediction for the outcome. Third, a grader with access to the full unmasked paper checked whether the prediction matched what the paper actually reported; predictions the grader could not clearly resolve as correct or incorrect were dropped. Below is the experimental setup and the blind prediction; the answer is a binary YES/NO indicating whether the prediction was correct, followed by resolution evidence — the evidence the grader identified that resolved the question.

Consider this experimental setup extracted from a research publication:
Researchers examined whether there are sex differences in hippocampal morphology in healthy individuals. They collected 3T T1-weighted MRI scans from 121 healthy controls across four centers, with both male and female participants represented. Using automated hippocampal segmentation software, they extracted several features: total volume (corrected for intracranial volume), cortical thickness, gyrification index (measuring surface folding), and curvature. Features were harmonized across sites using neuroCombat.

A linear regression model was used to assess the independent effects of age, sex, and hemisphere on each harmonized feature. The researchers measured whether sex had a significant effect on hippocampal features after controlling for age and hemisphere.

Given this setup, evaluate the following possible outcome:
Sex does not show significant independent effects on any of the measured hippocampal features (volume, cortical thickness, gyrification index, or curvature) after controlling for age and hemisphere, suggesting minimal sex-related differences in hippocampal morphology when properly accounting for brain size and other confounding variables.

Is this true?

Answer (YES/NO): NO